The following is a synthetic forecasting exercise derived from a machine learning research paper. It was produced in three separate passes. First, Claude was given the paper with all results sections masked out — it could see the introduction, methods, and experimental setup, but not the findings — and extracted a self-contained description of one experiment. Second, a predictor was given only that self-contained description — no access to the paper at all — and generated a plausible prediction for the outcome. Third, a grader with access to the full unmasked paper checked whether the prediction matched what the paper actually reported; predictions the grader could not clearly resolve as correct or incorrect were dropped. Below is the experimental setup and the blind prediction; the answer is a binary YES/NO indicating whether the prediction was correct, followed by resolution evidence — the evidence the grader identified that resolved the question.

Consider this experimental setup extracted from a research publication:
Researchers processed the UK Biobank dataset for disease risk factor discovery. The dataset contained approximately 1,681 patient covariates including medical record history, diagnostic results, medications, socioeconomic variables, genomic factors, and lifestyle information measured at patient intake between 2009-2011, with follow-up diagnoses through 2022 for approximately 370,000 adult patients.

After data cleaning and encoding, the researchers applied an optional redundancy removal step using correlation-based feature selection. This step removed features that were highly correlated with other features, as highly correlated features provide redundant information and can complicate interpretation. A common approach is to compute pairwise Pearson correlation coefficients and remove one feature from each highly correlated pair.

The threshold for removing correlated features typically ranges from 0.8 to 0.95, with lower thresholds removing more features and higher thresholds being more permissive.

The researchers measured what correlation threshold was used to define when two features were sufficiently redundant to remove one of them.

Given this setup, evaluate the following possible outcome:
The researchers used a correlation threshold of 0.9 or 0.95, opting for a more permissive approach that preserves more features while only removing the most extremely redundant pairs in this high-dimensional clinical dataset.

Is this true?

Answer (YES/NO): YES